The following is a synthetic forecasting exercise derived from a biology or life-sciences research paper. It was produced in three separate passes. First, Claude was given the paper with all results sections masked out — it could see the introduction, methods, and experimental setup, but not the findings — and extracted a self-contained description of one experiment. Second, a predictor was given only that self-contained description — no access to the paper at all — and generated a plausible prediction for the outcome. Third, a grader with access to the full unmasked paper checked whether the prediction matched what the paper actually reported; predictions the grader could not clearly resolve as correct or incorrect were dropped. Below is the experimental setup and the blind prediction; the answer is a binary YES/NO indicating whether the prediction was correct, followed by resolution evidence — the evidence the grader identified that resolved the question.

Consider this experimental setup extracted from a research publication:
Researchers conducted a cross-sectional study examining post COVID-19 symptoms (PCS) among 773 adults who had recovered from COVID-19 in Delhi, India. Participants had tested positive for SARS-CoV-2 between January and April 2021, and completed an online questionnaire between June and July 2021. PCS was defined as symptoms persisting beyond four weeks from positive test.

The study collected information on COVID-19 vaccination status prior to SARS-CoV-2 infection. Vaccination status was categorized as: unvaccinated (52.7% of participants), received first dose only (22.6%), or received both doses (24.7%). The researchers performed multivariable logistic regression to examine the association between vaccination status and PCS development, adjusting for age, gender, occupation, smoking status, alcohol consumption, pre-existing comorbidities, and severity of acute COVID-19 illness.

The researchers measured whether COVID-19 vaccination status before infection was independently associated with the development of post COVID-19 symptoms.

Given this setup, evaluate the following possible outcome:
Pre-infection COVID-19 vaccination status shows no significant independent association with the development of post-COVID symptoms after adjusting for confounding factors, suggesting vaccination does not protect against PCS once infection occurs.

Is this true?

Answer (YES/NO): NO